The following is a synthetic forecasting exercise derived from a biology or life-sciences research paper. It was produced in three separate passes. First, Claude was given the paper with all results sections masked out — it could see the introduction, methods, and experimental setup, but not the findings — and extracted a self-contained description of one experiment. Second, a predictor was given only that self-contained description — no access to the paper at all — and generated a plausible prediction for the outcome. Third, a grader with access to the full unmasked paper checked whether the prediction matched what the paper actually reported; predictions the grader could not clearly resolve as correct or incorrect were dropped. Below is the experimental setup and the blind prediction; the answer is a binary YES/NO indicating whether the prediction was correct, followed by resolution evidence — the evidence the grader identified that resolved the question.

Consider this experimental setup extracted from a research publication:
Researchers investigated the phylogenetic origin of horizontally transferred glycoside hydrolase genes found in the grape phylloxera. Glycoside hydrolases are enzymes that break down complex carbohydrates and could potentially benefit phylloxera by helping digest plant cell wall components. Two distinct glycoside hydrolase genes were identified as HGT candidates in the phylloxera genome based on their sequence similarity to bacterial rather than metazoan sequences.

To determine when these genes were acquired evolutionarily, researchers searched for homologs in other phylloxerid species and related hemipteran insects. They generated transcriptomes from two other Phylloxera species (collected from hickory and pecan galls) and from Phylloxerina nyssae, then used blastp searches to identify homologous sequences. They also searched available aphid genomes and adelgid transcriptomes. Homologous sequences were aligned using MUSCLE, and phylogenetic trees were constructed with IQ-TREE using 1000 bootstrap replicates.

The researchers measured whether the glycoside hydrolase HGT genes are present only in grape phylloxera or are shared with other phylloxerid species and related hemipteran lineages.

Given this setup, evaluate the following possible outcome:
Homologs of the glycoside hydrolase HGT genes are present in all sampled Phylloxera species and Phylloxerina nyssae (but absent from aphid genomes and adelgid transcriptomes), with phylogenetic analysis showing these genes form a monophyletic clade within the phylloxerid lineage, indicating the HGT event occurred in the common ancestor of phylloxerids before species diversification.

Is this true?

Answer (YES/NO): NO